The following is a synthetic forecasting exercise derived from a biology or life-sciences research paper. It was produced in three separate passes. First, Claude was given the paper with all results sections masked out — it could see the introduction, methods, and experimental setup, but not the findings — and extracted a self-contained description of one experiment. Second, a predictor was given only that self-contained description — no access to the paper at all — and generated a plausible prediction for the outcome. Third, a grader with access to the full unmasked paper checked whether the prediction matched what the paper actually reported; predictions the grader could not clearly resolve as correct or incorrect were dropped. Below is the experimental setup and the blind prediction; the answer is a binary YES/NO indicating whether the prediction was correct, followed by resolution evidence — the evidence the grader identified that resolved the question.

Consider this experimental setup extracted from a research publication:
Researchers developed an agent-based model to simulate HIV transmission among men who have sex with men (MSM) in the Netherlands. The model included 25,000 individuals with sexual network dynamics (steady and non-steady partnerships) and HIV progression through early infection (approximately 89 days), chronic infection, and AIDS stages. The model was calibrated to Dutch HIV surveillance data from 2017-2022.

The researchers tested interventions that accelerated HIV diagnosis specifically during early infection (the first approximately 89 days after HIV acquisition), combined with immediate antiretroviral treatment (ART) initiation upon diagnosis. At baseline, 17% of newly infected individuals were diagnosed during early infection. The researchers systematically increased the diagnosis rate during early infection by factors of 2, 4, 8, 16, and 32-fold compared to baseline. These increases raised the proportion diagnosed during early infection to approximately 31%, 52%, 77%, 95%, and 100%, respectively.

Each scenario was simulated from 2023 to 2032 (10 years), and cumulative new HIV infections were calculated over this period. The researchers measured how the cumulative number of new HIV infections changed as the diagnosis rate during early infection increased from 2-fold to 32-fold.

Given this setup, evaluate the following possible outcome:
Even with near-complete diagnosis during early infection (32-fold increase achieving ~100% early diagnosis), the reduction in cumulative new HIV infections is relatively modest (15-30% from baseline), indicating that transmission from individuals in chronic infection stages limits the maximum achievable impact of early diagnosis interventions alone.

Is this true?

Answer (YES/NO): NO